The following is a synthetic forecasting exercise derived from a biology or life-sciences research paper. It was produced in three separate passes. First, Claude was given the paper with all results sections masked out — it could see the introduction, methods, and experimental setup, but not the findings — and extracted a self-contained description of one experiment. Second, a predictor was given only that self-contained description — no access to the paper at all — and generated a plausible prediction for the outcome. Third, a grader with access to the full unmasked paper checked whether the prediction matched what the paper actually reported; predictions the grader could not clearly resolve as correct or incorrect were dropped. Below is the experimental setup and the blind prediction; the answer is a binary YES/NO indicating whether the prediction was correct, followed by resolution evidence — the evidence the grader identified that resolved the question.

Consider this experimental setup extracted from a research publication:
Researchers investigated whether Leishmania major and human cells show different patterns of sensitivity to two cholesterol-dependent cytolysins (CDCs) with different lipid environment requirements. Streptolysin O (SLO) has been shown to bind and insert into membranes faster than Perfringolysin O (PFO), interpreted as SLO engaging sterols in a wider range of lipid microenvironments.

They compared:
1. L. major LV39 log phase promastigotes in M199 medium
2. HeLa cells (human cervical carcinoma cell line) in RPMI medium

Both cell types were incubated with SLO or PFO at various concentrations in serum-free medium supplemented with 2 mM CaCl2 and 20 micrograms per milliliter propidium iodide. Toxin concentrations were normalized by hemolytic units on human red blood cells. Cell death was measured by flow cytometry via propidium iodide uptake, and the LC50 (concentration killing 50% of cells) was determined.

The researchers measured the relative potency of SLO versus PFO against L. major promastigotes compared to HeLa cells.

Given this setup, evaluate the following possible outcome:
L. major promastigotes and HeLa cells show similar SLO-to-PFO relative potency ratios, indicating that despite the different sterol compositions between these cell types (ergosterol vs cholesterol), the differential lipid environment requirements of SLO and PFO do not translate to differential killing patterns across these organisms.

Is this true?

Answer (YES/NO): NO